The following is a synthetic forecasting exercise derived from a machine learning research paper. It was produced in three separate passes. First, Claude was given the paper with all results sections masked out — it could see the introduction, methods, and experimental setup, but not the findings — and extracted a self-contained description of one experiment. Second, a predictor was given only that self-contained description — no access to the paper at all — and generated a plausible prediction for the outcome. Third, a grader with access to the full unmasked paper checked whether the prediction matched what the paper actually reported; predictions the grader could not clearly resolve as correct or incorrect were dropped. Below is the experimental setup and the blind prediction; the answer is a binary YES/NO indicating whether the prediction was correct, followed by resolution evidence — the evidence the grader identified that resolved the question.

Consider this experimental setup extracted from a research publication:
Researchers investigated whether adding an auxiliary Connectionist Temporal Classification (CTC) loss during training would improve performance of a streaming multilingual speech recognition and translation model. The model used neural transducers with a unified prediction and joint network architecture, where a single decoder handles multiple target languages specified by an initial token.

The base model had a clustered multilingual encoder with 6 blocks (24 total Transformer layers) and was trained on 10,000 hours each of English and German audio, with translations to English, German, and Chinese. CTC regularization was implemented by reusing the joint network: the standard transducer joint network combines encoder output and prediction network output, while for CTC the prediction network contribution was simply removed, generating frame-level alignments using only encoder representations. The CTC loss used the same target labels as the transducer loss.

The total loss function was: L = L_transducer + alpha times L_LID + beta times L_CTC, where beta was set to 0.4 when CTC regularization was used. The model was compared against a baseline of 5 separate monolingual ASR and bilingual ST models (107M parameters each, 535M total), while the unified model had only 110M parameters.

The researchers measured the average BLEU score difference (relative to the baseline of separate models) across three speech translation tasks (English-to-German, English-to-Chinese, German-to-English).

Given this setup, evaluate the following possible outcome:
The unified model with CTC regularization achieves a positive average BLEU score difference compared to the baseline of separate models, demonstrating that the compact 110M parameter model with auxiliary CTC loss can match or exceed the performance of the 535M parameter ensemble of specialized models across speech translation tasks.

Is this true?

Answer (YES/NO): YES